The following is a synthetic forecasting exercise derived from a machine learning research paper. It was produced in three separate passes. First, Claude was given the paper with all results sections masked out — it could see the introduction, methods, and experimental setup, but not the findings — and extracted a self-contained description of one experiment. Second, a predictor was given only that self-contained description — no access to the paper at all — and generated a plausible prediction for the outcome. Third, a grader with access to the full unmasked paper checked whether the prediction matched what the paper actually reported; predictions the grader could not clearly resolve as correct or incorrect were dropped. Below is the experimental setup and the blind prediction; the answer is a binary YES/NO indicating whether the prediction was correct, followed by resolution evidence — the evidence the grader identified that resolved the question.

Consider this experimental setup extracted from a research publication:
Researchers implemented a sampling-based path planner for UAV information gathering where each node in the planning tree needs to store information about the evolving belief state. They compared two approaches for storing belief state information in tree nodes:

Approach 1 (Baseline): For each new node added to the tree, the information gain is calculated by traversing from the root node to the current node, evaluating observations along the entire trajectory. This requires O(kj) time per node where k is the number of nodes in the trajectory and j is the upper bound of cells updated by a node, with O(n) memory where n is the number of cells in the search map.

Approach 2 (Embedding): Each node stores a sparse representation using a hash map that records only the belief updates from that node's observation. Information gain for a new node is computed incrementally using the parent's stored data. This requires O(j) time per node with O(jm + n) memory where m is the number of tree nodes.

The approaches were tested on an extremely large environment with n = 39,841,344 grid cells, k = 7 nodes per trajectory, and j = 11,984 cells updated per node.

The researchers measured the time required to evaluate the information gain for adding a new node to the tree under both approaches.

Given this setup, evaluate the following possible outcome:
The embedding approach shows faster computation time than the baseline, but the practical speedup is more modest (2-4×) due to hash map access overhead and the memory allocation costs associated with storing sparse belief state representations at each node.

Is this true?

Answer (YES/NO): NO